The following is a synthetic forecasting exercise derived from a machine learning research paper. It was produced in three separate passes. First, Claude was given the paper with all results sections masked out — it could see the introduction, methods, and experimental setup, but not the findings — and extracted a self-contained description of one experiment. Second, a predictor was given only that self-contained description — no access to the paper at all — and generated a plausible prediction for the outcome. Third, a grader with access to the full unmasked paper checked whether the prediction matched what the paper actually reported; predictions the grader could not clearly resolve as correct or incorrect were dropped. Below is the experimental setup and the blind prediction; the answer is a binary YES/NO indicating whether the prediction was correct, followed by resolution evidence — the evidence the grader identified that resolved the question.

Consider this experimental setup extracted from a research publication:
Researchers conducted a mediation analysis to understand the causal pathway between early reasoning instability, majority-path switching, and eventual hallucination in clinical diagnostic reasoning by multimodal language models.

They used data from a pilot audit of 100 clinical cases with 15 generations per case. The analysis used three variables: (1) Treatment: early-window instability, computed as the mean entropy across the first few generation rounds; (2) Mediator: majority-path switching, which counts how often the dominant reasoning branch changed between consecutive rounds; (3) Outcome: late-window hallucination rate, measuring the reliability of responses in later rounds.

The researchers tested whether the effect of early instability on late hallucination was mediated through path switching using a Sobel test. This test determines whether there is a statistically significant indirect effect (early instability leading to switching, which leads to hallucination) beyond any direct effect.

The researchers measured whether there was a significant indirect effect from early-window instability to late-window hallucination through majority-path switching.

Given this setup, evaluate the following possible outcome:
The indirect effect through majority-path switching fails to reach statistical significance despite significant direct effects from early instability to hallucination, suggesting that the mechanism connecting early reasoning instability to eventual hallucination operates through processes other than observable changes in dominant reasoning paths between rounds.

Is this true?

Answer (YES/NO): NO